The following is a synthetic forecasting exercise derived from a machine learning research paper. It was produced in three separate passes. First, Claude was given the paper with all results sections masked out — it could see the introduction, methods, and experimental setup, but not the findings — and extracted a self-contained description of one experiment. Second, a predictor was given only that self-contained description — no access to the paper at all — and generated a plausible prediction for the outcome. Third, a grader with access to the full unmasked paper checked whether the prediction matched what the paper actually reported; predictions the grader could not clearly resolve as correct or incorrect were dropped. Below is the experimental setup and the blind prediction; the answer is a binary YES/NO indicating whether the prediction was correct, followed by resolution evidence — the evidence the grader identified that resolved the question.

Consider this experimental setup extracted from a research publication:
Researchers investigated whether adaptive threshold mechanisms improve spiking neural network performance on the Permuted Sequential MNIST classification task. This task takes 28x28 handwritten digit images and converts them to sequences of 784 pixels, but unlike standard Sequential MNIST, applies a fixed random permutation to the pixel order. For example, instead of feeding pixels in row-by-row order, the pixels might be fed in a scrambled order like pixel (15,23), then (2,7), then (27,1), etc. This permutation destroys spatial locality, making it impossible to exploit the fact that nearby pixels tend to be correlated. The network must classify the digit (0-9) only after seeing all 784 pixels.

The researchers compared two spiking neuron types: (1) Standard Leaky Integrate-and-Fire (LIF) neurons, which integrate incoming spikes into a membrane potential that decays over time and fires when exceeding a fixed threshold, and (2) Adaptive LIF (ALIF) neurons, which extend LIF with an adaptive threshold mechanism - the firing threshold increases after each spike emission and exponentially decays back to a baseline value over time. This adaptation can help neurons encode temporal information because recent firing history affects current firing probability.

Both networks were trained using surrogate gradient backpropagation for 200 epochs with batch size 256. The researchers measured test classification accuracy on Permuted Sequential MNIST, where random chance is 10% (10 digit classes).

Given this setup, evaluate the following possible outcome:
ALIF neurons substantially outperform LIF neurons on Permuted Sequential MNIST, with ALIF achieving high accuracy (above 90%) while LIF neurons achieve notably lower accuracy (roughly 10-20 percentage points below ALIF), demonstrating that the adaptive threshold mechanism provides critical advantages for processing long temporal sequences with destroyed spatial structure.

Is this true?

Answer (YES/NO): NO